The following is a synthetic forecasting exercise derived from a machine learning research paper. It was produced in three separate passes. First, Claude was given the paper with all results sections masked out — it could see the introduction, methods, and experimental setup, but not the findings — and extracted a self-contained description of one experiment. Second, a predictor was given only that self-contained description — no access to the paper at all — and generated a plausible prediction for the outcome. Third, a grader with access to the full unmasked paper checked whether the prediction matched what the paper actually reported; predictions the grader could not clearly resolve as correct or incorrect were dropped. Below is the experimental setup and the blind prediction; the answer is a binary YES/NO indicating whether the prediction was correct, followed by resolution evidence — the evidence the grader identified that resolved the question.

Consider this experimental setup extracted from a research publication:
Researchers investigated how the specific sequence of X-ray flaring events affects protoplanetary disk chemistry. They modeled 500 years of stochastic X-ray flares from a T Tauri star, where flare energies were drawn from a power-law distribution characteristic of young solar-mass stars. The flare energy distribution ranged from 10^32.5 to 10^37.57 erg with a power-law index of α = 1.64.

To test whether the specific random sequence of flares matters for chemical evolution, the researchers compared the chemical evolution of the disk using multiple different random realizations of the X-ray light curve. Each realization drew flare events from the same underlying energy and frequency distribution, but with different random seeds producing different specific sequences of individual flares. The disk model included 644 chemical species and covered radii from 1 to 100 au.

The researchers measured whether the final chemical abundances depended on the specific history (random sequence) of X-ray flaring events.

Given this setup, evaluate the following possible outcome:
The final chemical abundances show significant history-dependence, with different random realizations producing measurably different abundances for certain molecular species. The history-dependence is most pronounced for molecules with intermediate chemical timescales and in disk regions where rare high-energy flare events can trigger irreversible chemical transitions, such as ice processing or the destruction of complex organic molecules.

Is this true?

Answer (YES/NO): NO